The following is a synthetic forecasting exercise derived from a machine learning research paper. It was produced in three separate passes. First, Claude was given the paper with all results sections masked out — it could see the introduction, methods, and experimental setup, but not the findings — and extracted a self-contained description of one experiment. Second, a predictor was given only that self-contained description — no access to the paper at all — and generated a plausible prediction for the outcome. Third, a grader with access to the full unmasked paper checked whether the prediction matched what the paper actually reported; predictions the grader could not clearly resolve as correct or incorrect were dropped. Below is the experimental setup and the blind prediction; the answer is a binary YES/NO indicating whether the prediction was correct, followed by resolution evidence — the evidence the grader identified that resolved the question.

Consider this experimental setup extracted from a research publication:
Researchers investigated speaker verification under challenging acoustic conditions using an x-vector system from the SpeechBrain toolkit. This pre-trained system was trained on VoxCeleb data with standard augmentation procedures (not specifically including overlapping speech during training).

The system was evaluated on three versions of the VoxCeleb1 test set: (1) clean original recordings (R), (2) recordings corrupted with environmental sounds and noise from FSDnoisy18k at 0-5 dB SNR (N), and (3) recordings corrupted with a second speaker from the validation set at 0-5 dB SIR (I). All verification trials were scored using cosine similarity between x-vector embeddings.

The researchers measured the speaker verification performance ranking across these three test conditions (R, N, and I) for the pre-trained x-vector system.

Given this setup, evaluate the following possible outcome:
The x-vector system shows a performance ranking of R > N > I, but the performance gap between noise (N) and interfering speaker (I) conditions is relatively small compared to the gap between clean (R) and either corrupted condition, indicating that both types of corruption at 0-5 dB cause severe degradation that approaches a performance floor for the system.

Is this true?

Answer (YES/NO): NO